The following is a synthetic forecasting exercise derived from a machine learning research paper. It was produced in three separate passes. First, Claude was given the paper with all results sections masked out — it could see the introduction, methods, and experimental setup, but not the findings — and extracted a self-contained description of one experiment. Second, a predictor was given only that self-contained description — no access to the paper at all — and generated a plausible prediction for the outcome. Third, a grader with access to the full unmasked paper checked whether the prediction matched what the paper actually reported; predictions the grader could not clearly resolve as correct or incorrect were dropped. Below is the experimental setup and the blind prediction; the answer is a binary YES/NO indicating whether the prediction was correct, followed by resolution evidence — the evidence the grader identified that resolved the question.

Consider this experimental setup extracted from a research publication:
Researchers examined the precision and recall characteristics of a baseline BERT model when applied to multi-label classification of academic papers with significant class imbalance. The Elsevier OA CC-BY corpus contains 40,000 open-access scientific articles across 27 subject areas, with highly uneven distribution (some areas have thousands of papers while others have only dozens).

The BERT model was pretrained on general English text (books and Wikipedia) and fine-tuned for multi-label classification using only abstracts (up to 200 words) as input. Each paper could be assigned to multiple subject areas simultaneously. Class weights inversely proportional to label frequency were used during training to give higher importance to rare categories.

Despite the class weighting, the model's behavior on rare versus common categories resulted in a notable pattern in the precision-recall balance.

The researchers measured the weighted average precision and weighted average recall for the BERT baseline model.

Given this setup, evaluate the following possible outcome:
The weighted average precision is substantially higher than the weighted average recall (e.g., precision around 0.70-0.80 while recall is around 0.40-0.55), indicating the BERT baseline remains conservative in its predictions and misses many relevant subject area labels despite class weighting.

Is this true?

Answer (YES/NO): YES